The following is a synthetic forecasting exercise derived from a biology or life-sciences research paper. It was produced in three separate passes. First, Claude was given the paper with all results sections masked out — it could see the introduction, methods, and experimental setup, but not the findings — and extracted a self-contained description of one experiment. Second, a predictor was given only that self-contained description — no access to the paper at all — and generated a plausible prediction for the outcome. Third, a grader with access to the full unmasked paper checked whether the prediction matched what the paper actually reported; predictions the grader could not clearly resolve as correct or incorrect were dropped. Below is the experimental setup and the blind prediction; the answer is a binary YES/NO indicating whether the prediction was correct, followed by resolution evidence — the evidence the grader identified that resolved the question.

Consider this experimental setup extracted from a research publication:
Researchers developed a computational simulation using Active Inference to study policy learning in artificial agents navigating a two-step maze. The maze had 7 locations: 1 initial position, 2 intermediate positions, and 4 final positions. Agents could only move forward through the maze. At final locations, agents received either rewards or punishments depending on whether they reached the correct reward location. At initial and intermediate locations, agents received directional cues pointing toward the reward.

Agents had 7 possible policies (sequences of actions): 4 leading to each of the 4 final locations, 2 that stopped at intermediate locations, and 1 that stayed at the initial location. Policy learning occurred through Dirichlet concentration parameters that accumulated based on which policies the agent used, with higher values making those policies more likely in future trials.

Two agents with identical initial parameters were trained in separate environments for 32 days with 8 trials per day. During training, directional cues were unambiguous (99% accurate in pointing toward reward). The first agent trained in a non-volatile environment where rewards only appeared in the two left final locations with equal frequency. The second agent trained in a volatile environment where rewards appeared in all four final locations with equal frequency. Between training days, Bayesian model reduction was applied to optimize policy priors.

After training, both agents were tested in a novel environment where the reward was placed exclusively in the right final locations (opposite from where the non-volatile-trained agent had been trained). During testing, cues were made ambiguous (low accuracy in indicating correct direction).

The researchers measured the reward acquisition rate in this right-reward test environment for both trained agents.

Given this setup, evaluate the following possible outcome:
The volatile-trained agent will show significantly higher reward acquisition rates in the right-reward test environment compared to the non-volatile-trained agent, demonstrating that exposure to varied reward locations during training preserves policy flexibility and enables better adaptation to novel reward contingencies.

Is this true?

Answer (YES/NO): YES